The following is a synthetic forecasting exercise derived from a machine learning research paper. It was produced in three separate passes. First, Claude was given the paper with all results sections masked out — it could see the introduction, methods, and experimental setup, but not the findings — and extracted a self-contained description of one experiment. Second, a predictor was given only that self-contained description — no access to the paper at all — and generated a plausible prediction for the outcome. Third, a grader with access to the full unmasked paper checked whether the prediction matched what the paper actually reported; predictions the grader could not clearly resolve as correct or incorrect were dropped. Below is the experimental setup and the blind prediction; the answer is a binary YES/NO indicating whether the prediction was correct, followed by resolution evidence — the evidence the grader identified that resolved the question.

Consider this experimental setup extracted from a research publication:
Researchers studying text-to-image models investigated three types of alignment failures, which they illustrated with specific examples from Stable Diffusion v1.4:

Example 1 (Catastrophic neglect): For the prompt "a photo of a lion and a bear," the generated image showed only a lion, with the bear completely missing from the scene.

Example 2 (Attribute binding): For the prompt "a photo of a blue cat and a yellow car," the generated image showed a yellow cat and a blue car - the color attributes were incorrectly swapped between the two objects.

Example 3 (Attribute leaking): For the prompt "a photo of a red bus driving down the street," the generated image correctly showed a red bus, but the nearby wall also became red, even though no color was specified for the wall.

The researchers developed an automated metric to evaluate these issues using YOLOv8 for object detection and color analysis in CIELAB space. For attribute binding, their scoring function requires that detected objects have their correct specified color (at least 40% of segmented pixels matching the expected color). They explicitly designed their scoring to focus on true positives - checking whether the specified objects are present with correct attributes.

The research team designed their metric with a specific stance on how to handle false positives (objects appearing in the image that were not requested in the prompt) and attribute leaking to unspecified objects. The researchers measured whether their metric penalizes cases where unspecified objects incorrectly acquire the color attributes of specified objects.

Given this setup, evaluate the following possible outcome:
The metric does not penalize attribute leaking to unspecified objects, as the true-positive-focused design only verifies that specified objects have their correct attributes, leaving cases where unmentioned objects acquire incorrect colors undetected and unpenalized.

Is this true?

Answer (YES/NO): YES